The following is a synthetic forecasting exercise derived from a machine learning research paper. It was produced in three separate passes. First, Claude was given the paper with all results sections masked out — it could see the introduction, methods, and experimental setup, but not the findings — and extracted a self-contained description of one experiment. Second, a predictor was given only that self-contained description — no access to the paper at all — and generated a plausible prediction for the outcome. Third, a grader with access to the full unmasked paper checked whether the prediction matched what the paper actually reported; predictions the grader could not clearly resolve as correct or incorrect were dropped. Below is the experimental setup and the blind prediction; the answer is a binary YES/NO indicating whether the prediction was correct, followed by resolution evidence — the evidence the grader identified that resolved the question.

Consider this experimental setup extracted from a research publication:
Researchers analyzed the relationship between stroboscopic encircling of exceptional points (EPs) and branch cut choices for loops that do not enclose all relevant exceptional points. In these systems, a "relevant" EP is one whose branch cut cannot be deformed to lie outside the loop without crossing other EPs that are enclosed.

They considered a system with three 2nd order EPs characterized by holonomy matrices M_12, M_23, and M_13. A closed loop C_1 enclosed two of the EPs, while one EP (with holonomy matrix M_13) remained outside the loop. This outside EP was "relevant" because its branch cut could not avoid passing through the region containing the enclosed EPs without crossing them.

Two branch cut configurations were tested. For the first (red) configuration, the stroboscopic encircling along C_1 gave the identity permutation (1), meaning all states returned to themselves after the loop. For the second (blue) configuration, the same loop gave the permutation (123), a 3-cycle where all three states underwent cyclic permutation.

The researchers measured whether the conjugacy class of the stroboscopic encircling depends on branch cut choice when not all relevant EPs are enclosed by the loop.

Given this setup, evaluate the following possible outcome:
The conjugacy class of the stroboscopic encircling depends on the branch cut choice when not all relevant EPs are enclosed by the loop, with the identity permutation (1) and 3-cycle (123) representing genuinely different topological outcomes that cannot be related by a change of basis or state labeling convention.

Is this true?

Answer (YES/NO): YES